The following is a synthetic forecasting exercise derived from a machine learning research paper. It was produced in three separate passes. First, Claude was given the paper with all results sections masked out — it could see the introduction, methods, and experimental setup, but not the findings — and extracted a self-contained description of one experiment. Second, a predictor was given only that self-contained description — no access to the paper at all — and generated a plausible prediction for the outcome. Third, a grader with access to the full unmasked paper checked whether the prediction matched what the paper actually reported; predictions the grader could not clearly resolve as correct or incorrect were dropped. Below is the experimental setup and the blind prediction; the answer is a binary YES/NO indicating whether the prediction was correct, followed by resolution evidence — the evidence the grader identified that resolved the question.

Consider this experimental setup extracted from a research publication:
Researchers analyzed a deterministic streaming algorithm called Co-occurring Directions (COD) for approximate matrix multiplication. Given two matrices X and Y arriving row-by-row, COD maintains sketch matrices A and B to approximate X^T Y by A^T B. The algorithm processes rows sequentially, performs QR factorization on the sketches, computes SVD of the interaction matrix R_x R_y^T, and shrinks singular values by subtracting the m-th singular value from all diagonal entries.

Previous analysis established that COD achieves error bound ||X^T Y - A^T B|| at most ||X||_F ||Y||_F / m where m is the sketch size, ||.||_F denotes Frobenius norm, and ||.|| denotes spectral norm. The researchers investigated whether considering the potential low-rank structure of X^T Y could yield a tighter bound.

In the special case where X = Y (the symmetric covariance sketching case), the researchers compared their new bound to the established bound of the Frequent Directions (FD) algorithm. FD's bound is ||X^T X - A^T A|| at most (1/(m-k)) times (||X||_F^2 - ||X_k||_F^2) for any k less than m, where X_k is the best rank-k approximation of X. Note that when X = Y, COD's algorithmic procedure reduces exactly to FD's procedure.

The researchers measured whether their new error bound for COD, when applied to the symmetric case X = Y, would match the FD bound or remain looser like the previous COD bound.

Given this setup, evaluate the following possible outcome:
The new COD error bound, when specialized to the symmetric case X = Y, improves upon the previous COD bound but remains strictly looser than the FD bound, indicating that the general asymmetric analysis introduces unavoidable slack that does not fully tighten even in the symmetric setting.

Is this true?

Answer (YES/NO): NO